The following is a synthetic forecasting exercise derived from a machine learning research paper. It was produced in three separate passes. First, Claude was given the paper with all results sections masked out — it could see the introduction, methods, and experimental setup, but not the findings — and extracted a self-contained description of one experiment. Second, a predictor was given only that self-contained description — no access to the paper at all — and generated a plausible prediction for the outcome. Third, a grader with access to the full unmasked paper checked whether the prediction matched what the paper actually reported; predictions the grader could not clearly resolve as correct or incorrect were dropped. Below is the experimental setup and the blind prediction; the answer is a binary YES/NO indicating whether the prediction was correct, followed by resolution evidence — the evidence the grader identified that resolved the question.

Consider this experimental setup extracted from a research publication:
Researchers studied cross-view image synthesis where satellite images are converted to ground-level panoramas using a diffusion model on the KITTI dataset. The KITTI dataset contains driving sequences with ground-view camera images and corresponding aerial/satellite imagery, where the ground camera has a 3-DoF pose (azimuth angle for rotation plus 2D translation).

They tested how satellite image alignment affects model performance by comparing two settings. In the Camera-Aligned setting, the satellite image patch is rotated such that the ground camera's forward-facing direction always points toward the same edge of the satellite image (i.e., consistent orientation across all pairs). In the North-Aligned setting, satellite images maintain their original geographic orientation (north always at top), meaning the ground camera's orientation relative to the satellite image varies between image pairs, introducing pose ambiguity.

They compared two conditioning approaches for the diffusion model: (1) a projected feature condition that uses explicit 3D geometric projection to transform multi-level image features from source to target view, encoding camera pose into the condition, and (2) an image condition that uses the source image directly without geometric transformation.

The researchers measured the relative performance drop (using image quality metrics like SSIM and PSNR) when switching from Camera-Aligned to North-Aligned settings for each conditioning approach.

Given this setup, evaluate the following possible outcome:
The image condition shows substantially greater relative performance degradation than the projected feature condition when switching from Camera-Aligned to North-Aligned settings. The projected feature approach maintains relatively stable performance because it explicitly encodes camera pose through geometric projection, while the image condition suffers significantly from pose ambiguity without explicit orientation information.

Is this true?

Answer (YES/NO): YES